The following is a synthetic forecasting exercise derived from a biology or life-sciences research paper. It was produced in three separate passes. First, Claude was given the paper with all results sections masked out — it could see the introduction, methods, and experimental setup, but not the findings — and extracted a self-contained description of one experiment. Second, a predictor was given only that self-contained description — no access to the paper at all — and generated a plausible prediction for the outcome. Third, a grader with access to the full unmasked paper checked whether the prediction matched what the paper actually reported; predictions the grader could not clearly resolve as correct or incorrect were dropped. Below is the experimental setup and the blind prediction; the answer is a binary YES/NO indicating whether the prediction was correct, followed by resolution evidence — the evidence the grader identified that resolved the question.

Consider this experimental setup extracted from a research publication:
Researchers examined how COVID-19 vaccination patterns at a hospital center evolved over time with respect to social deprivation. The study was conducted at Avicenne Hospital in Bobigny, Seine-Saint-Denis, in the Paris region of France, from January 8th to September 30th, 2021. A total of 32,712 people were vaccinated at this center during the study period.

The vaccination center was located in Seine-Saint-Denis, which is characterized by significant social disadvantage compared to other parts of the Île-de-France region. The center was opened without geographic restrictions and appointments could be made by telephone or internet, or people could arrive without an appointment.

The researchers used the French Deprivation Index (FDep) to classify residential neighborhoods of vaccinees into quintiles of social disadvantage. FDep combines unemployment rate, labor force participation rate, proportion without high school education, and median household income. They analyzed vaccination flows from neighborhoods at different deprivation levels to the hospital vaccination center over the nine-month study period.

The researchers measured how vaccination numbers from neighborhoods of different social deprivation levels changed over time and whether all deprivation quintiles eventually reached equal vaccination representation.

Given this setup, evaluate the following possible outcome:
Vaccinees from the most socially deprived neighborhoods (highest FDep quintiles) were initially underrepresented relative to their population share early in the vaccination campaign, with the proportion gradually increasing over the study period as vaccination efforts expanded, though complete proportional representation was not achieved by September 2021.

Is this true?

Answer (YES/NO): YES